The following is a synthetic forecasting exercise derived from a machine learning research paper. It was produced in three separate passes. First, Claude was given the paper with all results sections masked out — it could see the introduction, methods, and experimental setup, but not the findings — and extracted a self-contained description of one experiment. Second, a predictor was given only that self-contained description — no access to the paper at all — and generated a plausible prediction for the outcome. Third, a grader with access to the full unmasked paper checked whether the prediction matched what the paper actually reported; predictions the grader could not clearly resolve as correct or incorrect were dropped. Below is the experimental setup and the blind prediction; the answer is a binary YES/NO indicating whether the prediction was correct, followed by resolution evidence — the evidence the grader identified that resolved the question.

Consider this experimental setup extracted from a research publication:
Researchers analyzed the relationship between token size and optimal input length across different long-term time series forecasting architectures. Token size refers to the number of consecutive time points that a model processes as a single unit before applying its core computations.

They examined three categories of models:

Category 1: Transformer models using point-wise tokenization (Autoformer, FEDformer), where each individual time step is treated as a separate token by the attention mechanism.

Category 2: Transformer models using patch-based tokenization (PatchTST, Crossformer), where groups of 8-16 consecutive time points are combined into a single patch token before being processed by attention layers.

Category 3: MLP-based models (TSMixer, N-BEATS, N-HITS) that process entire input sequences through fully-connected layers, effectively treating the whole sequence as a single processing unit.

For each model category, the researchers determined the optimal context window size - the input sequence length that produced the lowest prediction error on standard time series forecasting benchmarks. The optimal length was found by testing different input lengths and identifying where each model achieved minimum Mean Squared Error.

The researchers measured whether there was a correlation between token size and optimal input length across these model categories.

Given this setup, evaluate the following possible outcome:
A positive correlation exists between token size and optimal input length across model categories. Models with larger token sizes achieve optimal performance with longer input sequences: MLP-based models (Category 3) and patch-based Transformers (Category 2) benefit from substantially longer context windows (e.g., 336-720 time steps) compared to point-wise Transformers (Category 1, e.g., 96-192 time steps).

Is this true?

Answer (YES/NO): YES